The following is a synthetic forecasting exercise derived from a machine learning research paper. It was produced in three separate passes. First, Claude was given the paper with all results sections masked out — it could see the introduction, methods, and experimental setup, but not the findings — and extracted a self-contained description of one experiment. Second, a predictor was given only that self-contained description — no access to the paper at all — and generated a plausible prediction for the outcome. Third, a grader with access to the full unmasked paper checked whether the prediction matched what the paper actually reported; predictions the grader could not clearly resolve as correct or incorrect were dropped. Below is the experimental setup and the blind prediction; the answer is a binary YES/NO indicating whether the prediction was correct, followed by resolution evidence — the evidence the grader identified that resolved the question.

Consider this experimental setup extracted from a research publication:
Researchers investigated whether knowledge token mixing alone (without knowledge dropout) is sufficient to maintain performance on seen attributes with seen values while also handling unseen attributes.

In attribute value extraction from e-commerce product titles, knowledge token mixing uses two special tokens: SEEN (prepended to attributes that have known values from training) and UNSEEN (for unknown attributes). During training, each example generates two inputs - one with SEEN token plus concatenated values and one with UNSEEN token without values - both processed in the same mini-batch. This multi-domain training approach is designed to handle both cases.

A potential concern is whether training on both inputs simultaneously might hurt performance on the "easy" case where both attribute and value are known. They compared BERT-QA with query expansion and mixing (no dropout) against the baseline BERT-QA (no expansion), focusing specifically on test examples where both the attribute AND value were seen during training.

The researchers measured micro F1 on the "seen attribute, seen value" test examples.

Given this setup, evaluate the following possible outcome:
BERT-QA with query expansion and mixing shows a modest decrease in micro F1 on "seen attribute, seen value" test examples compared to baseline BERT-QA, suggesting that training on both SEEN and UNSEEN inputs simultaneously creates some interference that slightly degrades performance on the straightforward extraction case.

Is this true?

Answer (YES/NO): NO